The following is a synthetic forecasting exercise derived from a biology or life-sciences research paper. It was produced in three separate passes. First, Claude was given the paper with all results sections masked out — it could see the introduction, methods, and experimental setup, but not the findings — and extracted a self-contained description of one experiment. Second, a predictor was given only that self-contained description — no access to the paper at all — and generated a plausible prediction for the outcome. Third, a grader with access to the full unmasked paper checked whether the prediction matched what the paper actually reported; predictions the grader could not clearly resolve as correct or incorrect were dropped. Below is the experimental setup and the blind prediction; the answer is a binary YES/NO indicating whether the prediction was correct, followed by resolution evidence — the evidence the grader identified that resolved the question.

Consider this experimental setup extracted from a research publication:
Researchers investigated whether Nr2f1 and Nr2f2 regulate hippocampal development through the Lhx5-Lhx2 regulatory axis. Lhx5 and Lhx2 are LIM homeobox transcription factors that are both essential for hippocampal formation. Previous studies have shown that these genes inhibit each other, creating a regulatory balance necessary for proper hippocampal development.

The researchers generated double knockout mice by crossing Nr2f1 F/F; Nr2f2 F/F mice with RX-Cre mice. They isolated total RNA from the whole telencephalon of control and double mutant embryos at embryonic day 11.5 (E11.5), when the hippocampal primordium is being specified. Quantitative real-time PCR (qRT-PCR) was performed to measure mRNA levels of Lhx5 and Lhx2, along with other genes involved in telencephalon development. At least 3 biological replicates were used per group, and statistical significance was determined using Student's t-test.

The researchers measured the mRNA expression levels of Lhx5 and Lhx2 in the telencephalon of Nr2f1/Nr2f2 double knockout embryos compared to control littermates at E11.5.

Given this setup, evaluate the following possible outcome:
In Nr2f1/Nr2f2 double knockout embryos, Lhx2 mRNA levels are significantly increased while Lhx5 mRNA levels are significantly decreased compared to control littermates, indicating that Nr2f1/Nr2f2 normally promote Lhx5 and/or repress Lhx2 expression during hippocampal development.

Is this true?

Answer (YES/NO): NO